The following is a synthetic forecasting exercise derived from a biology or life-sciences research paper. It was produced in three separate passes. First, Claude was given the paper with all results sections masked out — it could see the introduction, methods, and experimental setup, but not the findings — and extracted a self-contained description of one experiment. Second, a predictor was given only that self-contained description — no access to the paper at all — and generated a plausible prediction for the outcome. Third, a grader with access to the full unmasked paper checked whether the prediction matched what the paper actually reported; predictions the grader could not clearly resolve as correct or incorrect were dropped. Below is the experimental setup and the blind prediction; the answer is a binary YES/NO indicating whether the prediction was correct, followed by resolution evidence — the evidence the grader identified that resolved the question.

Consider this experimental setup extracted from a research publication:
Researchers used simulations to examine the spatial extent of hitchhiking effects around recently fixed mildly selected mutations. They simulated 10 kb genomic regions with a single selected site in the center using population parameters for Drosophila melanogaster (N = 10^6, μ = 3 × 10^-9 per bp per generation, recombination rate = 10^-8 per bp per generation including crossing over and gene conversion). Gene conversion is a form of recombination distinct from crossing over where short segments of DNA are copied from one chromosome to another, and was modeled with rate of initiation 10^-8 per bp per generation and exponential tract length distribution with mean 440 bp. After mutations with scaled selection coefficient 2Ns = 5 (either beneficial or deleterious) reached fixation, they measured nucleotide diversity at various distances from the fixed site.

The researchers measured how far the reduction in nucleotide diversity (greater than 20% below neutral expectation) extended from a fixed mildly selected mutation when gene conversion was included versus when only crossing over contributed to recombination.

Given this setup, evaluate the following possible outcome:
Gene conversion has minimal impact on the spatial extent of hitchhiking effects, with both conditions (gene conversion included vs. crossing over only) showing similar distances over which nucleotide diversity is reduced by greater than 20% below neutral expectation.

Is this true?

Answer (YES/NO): NO